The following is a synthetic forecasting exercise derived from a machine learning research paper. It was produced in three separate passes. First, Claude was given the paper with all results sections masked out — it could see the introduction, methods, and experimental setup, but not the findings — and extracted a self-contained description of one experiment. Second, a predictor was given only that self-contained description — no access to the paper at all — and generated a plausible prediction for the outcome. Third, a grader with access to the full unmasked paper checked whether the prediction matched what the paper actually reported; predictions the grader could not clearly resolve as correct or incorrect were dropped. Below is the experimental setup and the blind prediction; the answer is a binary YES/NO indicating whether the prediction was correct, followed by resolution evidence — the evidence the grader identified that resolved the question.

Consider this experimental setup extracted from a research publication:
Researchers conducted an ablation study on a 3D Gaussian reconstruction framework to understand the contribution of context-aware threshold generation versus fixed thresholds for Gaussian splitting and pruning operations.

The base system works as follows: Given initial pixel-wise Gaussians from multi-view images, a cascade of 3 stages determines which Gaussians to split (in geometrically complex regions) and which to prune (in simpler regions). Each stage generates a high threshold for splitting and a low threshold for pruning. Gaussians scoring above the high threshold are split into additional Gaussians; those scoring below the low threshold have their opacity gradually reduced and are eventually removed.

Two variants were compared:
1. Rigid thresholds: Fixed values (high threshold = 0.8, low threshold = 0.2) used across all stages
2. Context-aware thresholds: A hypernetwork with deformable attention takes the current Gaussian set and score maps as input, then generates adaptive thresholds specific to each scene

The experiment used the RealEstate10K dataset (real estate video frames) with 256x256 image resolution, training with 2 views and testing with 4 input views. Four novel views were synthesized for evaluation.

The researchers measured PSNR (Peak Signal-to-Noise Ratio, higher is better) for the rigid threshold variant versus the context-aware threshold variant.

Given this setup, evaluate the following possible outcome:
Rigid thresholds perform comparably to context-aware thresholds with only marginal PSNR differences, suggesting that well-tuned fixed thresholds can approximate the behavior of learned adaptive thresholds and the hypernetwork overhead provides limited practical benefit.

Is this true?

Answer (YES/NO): NO